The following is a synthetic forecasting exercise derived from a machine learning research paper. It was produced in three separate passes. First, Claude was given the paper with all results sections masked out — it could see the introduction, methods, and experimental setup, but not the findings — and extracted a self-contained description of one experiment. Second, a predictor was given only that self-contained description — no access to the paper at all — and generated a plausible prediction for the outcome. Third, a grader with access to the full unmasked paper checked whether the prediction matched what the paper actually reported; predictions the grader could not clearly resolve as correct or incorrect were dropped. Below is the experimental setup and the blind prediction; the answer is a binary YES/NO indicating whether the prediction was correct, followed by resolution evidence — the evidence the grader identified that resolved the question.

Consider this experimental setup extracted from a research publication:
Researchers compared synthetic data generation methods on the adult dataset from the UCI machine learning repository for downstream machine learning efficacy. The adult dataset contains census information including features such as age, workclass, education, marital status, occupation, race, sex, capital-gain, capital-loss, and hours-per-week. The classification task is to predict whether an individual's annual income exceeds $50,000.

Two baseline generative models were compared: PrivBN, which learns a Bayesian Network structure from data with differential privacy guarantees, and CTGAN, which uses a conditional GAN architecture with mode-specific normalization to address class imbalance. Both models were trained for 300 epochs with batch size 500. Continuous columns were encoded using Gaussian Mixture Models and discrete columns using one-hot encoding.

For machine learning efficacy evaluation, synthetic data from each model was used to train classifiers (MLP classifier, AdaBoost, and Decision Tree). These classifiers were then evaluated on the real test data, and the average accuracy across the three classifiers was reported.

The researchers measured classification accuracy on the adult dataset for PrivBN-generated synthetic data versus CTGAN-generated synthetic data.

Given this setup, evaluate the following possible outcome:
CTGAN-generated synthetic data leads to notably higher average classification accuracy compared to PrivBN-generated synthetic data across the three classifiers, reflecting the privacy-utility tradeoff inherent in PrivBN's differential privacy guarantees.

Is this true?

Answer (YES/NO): YES